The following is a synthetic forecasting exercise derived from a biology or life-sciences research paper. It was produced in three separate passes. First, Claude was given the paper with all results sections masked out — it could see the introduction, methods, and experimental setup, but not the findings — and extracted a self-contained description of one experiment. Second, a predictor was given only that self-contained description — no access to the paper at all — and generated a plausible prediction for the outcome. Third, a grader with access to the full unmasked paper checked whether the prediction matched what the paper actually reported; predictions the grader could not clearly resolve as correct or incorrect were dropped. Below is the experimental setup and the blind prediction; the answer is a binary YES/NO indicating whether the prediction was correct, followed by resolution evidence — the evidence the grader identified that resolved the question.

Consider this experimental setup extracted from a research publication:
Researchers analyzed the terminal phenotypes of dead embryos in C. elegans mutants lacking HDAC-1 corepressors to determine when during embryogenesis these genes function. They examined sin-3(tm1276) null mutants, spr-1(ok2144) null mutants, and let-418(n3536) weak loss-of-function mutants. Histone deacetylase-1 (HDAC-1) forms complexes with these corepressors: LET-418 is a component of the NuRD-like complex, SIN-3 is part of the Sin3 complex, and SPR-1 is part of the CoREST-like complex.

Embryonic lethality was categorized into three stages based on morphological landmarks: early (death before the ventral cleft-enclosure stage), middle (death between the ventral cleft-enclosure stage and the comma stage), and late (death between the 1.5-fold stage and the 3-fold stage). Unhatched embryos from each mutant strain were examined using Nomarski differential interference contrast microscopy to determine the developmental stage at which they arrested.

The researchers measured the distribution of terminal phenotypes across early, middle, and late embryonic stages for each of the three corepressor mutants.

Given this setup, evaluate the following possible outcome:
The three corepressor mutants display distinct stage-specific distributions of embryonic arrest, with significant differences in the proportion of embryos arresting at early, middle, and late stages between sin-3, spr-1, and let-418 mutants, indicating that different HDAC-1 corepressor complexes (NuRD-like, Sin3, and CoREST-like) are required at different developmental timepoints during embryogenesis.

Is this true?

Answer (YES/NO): NO